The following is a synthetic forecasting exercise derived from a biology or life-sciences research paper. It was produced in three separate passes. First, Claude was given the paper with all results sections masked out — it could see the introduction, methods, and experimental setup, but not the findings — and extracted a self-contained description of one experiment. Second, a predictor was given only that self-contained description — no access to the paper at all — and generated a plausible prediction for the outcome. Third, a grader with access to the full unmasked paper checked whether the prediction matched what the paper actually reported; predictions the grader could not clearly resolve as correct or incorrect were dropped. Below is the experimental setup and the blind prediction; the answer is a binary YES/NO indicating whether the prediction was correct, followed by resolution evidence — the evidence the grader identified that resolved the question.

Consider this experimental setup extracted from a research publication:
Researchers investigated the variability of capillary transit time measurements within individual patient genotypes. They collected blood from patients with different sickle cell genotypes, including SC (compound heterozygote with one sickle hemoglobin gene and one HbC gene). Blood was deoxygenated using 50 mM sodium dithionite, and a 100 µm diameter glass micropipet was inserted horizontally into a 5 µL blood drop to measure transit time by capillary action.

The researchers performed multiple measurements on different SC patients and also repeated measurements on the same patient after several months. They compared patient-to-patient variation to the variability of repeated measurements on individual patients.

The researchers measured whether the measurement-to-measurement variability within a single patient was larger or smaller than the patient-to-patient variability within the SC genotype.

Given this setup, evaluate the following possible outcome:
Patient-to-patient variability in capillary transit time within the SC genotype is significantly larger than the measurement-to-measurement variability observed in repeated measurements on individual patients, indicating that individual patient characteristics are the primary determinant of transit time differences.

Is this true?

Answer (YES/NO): YES